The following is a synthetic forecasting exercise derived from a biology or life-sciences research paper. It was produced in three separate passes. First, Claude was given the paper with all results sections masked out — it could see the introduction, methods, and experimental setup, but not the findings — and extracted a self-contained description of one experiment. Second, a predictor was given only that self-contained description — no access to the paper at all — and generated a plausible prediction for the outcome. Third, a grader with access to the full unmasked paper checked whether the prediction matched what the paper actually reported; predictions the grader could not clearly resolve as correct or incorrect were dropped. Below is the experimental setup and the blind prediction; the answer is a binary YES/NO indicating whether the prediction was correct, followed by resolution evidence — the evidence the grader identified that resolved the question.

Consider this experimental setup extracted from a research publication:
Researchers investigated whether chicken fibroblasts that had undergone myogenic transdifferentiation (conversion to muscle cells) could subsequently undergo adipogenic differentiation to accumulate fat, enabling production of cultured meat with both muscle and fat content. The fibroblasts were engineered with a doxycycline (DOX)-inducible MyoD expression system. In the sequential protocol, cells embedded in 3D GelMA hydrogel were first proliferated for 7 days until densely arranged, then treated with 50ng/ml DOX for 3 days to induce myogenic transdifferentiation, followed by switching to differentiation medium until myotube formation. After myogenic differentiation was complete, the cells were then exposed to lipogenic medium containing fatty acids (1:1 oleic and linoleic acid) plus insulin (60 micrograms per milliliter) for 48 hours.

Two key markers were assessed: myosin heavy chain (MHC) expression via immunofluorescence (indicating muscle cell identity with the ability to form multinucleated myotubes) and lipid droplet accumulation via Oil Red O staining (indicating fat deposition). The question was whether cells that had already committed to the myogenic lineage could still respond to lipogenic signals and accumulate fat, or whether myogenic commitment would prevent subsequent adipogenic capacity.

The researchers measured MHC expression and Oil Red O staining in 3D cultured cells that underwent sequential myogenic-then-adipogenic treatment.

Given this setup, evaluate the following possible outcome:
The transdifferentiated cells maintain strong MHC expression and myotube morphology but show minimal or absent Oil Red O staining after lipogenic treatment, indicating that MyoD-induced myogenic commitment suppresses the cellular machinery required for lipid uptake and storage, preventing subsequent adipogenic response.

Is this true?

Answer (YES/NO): NO